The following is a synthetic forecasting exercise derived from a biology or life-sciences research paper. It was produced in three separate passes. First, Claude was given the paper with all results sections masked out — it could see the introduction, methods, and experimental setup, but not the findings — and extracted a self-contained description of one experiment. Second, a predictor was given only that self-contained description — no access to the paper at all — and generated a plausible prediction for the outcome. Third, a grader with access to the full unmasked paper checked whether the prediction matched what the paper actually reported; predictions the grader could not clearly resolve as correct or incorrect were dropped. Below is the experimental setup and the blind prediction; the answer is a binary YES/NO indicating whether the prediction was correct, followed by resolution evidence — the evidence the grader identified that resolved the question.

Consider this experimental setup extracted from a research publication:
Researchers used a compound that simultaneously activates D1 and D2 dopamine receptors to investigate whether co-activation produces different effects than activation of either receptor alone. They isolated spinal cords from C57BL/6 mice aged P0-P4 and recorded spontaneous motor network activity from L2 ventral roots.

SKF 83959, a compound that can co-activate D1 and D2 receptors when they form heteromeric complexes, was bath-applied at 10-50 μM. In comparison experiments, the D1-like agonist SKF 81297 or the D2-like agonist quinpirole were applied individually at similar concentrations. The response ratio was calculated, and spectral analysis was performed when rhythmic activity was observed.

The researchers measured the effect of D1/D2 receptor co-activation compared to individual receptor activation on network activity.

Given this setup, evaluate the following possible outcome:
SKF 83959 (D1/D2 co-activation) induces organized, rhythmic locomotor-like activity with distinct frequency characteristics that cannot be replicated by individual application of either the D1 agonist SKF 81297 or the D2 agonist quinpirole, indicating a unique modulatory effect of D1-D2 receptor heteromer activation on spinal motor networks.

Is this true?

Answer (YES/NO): NO